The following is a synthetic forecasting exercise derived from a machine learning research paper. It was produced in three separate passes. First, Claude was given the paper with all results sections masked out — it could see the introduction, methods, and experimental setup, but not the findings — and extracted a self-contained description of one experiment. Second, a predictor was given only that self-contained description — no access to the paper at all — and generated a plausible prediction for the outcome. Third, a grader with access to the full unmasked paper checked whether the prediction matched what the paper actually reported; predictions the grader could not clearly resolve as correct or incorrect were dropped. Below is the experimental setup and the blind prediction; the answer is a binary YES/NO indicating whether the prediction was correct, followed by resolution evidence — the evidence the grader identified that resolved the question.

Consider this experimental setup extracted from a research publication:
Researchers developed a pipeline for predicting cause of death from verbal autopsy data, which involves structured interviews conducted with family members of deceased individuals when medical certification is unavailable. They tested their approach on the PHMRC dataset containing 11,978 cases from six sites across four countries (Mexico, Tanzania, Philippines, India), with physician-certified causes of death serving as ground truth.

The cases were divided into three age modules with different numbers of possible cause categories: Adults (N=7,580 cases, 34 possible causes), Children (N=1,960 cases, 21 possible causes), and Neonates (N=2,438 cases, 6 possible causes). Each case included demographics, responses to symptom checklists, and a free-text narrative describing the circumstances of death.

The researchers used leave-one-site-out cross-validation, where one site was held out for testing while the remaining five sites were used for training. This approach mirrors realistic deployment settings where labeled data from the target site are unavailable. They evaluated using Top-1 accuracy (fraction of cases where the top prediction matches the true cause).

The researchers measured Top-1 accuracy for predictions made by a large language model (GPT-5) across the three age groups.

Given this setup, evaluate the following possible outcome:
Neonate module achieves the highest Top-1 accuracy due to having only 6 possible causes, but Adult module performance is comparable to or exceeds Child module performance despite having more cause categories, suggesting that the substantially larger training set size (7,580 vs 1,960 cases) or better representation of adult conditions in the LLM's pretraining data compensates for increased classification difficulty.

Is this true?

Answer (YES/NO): NO